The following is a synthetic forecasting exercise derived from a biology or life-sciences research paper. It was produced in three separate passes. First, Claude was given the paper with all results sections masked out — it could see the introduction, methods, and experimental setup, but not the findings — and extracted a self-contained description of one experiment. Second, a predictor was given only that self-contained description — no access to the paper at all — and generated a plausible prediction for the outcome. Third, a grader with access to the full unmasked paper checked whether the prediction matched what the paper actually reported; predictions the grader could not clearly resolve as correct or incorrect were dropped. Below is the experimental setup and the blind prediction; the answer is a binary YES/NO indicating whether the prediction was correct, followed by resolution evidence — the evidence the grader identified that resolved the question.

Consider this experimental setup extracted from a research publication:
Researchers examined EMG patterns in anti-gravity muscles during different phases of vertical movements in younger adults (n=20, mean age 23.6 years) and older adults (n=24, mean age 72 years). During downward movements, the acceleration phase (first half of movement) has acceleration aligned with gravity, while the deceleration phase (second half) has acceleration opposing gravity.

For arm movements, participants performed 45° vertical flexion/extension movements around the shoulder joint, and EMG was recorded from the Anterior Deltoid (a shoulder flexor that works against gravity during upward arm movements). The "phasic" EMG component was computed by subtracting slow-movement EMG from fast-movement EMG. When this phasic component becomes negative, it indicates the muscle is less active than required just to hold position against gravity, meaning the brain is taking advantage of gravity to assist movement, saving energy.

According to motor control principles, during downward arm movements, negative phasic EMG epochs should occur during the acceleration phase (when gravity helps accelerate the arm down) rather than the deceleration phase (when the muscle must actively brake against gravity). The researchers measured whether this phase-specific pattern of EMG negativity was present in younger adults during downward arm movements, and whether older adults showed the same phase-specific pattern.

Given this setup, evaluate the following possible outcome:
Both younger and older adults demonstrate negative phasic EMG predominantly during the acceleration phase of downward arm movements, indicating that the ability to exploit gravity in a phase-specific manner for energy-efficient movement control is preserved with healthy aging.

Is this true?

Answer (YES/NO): YES